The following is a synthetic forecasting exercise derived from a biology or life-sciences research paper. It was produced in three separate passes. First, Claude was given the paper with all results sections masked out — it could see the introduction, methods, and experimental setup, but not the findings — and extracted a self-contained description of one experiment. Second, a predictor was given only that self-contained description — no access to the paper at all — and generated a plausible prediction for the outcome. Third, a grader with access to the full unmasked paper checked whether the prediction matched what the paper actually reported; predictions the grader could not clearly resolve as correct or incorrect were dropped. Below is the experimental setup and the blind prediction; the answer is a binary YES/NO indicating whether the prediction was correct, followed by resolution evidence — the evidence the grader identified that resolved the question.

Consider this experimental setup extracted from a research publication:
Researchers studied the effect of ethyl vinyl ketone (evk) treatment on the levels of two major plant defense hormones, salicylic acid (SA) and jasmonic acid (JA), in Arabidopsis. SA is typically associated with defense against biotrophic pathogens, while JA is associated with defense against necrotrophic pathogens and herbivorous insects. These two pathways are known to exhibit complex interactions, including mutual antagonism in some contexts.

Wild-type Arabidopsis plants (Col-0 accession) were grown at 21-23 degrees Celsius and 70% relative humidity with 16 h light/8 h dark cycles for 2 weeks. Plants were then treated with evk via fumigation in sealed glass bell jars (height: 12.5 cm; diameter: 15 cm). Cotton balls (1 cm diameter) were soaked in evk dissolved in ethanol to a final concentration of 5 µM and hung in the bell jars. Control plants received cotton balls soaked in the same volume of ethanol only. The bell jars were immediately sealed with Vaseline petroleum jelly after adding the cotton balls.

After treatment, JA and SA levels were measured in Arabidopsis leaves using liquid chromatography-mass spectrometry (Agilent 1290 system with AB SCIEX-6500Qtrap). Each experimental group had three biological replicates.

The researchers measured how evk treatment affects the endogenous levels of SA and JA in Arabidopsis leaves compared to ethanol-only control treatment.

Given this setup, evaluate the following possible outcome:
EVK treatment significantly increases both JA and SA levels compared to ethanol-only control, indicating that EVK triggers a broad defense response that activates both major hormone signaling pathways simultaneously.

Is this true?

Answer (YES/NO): YES